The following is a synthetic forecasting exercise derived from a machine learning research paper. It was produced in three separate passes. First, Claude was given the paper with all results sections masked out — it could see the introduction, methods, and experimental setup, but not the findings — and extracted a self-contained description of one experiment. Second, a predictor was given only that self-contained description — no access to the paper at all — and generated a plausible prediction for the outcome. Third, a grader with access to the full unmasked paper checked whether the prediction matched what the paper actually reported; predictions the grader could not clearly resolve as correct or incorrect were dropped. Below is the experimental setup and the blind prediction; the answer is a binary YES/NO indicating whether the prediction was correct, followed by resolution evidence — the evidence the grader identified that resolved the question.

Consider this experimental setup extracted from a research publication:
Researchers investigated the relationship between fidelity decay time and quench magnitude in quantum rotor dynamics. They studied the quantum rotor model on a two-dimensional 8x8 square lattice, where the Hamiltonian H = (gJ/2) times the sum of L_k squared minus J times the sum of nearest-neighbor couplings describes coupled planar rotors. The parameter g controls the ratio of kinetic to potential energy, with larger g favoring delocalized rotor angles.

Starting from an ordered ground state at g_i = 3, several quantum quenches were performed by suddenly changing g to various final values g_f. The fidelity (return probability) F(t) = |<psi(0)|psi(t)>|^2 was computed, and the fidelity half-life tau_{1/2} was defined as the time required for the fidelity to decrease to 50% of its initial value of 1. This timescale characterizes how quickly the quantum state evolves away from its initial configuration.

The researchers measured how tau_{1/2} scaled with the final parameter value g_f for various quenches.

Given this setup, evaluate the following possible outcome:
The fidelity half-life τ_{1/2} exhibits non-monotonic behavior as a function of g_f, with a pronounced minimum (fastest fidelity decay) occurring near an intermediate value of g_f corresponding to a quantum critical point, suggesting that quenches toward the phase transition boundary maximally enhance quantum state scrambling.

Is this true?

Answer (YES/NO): NO